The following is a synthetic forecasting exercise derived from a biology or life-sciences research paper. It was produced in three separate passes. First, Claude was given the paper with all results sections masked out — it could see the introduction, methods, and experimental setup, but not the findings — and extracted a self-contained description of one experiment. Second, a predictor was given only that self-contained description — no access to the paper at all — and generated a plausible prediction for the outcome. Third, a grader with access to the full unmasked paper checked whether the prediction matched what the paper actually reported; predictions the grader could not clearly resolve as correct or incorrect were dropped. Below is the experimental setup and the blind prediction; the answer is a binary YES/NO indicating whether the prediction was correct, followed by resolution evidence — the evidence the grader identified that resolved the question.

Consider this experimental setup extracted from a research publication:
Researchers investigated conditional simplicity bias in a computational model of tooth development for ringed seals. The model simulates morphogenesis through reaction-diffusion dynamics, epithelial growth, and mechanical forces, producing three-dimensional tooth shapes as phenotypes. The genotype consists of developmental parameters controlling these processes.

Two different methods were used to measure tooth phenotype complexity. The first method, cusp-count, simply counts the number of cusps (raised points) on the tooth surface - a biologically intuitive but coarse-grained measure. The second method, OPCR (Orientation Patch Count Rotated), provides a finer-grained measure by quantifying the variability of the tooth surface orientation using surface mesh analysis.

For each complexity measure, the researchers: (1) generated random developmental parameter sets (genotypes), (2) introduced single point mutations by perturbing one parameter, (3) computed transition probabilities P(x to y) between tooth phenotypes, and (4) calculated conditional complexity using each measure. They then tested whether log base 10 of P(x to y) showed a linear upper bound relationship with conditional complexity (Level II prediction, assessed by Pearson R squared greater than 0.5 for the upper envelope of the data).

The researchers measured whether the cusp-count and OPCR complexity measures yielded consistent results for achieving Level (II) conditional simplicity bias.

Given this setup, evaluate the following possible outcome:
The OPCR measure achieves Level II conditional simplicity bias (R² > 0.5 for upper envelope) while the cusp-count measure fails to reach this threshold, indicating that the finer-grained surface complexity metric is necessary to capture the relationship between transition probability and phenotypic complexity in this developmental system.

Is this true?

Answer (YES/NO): NO